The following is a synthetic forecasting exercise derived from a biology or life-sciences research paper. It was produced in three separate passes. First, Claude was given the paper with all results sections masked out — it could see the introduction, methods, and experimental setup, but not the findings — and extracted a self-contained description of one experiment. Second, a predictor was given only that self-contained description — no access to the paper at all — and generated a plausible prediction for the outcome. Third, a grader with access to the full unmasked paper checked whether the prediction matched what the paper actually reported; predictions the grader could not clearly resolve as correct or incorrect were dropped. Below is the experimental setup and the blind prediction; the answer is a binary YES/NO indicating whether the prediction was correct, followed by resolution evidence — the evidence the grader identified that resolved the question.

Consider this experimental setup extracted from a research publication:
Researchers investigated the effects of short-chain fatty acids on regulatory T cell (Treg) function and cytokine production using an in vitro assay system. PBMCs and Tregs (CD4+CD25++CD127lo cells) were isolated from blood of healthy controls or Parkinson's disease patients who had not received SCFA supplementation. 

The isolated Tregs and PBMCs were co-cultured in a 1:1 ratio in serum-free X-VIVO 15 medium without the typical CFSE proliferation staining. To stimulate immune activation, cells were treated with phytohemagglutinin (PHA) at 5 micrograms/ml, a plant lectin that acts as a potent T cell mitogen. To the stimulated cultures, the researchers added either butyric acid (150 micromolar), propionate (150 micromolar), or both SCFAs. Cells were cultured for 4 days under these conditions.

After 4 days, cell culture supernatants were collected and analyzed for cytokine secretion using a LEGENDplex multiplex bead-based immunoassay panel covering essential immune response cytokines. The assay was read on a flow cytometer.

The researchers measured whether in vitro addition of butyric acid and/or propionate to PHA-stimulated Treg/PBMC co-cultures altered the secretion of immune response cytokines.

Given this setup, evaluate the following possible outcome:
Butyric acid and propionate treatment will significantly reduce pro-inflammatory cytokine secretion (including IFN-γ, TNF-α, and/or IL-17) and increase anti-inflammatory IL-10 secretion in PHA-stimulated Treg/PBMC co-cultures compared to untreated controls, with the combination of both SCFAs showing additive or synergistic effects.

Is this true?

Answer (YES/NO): NO